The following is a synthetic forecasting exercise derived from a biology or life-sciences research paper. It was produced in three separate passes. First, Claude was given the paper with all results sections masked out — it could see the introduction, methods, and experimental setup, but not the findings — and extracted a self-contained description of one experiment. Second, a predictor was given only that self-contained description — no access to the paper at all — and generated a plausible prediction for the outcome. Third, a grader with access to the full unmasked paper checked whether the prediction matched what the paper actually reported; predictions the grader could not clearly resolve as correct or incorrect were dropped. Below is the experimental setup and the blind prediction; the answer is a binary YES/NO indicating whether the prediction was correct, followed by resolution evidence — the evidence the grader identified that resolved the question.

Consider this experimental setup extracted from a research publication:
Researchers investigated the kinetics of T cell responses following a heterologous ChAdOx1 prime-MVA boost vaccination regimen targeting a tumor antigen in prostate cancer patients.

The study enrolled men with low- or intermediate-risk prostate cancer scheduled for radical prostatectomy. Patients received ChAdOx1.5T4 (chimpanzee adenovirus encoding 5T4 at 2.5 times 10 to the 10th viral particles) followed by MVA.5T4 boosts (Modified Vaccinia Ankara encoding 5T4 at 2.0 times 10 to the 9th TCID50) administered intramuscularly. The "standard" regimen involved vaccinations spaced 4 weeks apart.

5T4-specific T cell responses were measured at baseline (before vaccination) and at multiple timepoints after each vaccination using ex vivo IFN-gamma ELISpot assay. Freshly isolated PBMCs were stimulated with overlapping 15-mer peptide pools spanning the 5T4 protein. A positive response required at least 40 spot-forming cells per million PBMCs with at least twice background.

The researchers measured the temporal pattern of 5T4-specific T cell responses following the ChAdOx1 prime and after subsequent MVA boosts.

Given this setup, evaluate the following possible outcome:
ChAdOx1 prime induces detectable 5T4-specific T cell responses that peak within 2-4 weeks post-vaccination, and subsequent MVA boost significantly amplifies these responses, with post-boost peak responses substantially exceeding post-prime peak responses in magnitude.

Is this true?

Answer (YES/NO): NO